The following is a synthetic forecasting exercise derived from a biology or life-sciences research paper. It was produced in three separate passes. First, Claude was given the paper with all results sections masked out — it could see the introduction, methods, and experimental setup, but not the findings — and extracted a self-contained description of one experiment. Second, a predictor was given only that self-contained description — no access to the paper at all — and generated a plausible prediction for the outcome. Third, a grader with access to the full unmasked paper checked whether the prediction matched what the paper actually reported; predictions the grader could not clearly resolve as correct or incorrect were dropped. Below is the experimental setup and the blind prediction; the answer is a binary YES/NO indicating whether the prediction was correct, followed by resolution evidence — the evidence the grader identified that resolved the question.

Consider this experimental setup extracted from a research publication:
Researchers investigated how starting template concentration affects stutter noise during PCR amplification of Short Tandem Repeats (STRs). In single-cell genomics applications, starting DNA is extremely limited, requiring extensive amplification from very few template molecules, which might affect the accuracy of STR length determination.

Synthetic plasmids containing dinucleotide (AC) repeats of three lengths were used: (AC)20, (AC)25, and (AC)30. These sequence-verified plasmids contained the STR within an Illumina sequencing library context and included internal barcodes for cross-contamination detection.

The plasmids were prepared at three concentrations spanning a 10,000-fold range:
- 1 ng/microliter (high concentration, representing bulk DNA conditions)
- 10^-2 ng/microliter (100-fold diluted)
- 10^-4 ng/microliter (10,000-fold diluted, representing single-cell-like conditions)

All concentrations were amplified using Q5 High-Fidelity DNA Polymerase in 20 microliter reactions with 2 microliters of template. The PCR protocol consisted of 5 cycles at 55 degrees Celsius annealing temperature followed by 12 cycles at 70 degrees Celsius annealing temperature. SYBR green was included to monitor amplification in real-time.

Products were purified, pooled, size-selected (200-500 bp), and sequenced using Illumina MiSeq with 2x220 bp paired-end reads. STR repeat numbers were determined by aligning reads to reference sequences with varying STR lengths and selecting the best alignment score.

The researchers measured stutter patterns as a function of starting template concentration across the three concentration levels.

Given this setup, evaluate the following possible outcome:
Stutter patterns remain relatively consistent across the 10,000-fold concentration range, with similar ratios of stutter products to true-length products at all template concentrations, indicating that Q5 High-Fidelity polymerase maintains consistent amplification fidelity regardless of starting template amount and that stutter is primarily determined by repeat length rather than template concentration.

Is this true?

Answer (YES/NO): NO